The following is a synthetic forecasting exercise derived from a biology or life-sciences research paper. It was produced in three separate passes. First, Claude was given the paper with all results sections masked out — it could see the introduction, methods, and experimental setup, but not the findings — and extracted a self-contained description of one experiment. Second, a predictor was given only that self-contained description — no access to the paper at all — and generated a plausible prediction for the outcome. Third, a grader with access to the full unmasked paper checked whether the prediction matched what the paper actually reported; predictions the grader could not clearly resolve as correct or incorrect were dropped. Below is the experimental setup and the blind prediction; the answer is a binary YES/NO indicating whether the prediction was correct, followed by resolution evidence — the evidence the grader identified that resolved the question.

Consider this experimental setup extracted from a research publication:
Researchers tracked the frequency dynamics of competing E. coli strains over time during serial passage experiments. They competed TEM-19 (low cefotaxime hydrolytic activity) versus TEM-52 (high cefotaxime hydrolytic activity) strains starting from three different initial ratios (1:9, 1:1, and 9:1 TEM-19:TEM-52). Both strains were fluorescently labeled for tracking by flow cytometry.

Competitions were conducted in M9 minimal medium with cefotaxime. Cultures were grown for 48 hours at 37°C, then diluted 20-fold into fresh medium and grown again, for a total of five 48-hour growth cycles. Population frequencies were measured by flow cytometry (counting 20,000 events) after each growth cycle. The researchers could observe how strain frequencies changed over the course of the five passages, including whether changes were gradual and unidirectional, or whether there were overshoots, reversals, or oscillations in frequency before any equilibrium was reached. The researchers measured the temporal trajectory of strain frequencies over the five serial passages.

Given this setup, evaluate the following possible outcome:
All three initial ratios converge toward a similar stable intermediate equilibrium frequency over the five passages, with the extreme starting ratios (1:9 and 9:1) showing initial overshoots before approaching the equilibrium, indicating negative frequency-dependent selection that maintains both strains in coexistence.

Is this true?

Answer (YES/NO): NO